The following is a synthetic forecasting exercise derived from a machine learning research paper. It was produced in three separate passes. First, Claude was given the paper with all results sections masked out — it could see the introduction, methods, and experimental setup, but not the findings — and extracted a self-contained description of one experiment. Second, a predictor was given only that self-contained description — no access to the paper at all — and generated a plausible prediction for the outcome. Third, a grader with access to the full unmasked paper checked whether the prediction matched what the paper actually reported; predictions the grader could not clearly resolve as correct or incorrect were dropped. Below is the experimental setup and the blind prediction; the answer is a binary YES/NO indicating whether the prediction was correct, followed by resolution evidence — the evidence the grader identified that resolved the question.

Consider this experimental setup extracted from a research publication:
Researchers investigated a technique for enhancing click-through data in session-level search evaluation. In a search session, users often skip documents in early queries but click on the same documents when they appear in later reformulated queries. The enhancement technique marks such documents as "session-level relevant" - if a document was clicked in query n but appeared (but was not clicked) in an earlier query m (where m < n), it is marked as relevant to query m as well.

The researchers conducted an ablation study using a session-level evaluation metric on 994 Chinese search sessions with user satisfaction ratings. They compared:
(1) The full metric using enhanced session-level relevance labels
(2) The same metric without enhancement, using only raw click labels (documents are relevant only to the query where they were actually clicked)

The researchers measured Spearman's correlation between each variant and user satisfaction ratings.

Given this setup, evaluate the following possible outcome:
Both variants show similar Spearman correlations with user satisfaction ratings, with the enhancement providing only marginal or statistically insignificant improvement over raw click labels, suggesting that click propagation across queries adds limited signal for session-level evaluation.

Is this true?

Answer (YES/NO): YES